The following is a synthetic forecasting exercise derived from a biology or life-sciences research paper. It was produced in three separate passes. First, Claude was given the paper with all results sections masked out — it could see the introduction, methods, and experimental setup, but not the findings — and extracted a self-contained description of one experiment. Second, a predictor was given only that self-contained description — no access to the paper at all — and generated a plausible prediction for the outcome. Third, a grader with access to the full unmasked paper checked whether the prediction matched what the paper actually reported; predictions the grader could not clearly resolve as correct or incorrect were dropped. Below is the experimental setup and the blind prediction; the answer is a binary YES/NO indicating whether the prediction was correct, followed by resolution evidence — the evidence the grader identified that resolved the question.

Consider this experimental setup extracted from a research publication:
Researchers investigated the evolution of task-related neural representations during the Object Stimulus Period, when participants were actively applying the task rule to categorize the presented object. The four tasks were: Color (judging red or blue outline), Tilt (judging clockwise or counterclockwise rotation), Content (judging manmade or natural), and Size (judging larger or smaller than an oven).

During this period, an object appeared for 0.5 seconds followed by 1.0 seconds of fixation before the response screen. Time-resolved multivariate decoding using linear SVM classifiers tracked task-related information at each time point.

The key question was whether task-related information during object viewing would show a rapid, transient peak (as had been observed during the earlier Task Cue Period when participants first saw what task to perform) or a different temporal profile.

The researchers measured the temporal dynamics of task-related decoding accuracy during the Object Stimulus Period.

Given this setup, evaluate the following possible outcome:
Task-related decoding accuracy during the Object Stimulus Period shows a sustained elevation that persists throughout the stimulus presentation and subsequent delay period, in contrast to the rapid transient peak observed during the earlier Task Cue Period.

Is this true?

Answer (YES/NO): YES